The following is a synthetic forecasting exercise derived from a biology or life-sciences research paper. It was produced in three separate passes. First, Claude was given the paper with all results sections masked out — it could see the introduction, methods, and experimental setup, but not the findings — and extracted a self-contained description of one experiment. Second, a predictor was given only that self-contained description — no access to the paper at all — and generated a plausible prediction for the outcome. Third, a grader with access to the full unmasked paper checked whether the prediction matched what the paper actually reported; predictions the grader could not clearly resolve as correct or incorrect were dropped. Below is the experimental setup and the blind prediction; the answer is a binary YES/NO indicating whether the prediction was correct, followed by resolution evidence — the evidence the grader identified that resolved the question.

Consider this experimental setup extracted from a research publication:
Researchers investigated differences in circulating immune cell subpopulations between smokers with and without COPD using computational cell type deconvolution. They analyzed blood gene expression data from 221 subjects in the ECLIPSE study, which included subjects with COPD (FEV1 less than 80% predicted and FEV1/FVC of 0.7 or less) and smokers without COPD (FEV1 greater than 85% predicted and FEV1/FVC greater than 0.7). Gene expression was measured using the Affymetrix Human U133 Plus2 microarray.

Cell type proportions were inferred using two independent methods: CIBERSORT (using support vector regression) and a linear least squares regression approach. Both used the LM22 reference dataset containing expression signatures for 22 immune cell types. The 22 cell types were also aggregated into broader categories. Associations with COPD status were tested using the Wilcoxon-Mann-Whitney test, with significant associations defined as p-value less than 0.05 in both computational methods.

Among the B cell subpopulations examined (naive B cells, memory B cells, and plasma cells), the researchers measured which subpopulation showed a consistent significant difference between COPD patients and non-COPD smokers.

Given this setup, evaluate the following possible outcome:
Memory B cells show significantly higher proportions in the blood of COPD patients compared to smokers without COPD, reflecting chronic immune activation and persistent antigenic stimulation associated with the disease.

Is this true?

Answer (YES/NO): NO